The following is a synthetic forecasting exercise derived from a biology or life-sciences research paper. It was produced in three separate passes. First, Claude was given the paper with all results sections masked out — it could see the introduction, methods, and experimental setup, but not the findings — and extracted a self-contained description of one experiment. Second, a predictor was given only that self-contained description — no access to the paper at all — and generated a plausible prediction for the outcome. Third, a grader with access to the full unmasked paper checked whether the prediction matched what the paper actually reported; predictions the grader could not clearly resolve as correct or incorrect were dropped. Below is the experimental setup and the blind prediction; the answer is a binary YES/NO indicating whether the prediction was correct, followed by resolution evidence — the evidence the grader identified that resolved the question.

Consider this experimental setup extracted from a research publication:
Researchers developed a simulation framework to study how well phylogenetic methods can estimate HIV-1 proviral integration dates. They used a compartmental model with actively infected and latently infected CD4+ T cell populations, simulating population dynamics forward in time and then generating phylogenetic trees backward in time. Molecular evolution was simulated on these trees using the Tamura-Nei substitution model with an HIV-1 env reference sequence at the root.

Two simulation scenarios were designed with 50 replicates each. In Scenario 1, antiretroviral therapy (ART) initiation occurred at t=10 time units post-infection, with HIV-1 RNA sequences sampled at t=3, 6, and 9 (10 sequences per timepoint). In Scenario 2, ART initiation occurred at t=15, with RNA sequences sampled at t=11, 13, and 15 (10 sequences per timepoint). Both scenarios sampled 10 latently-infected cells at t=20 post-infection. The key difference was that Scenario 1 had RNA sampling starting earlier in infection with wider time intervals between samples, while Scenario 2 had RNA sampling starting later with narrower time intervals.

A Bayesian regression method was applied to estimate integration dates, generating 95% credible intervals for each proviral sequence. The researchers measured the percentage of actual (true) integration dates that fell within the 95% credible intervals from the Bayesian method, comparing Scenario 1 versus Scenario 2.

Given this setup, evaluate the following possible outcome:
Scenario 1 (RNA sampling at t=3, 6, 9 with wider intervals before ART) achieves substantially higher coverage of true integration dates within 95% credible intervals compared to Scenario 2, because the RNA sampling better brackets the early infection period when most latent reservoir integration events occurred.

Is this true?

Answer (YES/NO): NO